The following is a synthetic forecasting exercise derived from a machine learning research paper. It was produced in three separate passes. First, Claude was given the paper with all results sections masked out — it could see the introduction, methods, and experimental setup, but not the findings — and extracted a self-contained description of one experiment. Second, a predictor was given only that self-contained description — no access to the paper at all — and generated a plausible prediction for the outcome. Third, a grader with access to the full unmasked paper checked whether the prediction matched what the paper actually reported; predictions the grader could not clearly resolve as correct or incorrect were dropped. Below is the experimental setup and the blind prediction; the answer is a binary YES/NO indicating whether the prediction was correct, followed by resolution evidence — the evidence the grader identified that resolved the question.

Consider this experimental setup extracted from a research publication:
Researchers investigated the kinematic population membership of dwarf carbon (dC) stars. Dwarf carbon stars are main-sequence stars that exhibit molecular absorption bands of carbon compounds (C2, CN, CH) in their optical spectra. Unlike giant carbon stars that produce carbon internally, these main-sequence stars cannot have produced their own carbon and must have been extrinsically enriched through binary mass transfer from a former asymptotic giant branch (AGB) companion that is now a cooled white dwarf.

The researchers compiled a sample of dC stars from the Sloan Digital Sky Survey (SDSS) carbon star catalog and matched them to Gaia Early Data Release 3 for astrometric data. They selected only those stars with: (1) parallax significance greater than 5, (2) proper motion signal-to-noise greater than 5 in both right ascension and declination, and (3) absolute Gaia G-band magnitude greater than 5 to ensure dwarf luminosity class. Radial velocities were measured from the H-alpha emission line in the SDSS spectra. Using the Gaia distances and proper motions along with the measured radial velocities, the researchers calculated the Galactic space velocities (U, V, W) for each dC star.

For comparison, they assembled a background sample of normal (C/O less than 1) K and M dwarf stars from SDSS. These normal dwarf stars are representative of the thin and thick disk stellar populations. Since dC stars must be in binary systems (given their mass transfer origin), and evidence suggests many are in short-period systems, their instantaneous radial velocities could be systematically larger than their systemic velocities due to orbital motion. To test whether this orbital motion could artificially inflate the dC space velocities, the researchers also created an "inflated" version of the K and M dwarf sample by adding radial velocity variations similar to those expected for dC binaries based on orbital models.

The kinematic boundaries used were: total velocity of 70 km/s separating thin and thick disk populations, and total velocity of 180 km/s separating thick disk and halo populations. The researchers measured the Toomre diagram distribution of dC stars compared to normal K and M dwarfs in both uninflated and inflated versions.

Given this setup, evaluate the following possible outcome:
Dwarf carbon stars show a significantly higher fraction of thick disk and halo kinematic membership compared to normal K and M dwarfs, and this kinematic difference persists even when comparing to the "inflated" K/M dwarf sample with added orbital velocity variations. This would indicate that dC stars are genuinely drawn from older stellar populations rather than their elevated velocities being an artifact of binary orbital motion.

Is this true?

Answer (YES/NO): YES